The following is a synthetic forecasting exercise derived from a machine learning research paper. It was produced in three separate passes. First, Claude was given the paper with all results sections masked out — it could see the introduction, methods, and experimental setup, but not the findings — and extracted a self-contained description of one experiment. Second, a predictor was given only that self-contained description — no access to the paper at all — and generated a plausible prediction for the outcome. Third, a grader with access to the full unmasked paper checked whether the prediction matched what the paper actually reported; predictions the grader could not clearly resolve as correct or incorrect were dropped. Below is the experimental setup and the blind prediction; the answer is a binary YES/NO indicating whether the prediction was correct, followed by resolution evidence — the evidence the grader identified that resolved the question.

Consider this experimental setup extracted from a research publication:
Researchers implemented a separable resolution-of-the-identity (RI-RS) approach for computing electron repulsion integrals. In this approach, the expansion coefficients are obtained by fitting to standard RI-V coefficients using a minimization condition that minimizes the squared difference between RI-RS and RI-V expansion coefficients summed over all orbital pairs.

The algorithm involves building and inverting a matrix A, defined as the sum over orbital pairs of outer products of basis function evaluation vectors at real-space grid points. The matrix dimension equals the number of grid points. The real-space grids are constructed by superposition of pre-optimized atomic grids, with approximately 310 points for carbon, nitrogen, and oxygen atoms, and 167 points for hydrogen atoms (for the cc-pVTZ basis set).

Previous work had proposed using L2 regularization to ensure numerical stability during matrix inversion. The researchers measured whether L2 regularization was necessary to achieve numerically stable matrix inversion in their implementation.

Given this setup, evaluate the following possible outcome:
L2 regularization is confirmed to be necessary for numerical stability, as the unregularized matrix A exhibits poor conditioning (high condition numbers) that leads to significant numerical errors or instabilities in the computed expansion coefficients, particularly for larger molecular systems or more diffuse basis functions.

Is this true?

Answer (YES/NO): NO